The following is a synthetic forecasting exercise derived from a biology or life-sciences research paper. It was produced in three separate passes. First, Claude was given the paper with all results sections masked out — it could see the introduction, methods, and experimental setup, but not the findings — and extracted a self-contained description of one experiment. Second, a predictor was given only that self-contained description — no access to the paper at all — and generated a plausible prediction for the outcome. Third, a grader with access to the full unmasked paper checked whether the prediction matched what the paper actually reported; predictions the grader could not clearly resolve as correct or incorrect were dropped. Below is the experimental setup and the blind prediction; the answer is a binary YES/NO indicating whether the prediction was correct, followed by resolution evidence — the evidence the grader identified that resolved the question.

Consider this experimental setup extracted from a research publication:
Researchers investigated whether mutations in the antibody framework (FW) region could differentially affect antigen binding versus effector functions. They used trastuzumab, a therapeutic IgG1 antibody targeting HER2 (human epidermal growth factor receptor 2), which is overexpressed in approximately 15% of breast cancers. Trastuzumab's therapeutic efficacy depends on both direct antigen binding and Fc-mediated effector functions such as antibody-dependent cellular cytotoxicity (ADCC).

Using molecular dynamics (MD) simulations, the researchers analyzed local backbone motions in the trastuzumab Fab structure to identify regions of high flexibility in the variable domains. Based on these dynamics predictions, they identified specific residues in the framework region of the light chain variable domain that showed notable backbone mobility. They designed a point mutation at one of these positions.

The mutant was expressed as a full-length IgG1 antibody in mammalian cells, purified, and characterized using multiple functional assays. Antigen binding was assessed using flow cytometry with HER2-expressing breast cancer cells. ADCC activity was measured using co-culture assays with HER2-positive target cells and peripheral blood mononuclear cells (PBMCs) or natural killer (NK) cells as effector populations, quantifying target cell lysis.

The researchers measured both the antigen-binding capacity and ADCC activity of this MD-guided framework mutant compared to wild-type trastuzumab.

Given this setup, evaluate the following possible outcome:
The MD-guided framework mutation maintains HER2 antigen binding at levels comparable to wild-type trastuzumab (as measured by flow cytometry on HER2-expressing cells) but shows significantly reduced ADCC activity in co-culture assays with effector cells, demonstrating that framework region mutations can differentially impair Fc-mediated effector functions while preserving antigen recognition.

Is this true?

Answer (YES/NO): YES